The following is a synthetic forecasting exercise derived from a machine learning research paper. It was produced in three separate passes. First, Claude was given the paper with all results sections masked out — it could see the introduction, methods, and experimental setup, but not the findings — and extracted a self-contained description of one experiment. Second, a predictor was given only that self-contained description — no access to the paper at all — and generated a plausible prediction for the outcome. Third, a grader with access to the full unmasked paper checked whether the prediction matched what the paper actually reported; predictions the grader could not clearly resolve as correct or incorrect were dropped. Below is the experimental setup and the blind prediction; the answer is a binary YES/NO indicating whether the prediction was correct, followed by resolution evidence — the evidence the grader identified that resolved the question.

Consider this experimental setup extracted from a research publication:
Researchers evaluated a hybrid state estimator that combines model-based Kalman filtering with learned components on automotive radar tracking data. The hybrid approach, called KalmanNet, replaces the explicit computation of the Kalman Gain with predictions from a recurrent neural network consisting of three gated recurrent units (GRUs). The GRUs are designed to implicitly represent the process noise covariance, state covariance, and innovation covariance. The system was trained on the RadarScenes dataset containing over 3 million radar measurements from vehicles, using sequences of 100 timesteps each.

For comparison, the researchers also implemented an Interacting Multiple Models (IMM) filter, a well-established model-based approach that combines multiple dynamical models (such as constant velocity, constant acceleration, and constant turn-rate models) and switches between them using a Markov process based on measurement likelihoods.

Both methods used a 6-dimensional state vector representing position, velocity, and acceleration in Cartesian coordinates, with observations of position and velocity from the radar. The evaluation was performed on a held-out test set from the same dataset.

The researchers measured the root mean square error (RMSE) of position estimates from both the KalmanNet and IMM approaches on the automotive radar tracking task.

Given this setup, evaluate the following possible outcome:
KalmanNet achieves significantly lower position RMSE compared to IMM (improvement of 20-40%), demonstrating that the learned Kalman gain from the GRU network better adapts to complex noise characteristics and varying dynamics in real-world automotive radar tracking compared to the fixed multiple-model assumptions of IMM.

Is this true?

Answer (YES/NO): NO